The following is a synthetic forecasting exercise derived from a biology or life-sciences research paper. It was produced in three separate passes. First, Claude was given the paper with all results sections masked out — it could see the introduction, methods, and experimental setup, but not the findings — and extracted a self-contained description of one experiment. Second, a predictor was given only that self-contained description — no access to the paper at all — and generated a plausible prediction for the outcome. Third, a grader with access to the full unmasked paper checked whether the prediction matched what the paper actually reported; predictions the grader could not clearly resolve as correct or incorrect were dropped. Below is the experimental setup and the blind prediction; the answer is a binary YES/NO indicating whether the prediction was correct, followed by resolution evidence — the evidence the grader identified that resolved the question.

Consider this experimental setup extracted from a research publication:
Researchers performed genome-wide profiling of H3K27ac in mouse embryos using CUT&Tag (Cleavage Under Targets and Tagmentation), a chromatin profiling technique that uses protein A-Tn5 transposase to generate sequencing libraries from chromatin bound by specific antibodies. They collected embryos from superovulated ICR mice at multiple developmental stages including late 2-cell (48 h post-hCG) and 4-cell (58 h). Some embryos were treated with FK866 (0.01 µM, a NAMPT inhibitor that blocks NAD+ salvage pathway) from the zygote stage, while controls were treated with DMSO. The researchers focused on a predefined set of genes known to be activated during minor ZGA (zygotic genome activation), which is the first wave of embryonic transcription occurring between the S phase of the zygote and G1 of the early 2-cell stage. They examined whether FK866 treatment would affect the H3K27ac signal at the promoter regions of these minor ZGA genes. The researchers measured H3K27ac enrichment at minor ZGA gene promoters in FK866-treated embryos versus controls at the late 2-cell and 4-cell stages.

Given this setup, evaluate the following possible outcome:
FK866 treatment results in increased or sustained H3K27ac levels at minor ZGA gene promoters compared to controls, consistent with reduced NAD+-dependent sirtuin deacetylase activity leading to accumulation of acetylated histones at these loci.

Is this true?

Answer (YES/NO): YES